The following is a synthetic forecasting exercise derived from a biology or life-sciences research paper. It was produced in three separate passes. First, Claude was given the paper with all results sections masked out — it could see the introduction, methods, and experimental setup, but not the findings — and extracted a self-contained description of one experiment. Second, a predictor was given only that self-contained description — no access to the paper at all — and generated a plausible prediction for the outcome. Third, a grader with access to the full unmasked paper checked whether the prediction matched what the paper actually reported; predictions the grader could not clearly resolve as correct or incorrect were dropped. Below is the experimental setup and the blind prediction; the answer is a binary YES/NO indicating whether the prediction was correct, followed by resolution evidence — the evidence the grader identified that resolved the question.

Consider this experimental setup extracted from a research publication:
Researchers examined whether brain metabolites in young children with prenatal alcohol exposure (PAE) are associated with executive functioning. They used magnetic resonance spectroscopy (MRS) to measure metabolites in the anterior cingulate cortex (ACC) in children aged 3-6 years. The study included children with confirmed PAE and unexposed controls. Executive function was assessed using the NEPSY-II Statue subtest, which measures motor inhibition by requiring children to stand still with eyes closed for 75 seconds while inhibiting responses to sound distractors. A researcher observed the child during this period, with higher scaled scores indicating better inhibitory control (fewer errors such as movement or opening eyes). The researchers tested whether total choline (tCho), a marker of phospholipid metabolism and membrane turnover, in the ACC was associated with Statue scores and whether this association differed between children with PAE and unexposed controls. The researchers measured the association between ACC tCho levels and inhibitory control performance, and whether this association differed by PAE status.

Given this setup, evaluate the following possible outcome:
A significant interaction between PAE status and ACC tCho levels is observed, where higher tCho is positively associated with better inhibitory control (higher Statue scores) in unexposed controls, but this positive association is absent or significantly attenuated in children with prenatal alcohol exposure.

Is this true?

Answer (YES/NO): NO